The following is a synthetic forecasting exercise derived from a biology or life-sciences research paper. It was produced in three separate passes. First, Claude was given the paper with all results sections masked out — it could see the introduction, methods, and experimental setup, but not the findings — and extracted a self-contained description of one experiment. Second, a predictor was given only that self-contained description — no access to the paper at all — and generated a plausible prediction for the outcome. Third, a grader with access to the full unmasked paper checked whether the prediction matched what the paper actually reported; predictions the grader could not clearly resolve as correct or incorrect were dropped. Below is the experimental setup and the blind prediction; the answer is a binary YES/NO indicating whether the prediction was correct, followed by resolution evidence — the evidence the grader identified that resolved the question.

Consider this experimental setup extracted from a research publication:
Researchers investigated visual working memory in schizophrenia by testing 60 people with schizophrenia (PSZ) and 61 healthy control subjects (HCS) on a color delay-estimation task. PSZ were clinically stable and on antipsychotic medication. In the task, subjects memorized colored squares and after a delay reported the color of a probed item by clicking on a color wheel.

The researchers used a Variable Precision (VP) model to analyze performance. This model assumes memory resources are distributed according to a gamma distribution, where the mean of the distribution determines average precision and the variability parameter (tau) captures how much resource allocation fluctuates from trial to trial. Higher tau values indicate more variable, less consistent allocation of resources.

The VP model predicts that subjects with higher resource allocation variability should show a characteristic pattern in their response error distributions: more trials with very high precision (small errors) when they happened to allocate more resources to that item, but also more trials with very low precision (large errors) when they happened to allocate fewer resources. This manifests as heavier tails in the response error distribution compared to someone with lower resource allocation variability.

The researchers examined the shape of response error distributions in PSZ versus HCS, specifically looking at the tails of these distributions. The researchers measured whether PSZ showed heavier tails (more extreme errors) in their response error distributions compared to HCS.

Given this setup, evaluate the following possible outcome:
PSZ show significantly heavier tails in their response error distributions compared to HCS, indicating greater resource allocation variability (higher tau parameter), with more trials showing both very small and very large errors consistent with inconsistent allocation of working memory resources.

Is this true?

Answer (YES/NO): YES